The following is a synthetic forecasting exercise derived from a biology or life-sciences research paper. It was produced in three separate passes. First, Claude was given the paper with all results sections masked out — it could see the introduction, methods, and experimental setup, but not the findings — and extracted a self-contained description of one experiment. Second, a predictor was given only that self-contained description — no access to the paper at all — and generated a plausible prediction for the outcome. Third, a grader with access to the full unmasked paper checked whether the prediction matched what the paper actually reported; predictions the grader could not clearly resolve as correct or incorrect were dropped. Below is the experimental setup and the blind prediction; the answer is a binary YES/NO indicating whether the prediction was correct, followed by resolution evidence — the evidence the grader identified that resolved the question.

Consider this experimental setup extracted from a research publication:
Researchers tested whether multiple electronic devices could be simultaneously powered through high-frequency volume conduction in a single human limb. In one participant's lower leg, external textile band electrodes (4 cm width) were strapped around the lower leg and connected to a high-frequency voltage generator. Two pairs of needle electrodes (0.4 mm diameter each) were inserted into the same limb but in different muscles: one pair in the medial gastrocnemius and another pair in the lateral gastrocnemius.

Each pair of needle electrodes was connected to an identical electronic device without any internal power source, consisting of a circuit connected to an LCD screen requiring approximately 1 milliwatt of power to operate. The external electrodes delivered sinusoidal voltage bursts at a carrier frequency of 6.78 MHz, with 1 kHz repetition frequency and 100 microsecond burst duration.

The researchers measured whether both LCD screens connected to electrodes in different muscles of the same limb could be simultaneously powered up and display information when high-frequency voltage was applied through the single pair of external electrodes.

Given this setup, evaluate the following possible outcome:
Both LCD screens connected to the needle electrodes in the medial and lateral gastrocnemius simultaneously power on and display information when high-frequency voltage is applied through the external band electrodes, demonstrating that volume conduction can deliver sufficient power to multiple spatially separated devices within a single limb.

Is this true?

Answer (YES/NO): YES